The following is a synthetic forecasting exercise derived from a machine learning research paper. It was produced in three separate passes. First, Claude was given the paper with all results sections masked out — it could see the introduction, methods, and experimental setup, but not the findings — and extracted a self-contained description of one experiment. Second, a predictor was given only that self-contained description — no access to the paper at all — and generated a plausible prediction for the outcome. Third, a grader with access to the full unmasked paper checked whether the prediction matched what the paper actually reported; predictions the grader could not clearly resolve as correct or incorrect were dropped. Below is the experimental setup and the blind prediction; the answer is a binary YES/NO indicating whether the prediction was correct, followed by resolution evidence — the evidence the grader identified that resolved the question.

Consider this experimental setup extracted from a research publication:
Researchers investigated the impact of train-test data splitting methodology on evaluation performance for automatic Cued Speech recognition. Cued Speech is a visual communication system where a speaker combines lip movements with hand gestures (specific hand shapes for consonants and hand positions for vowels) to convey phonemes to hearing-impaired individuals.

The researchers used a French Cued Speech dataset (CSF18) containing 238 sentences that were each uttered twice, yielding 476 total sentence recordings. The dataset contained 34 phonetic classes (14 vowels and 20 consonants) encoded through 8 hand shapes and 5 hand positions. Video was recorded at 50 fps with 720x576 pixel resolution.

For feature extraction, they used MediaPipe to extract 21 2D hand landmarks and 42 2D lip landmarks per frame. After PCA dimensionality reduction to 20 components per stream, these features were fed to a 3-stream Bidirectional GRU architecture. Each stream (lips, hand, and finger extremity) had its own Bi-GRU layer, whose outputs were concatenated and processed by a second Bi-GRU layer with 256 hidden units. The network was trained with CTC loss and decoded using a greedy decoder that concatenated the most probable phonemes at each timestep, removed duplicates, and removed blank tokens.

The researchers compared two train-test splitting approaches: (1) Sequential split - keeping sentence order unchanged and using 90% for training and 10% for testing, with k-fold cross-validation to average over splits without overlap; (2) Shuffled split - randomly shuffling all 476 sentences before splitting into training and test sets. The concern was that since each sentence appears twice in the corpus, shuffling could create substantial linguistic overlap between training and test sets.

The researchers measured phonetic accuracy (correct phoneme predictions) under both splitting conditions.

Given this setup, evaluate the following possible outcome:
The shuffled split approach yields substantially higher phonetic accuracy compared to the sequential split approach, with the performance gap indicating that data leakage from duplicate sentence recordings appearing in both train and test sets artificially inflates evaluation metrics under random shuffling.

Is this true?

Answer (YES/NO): YES